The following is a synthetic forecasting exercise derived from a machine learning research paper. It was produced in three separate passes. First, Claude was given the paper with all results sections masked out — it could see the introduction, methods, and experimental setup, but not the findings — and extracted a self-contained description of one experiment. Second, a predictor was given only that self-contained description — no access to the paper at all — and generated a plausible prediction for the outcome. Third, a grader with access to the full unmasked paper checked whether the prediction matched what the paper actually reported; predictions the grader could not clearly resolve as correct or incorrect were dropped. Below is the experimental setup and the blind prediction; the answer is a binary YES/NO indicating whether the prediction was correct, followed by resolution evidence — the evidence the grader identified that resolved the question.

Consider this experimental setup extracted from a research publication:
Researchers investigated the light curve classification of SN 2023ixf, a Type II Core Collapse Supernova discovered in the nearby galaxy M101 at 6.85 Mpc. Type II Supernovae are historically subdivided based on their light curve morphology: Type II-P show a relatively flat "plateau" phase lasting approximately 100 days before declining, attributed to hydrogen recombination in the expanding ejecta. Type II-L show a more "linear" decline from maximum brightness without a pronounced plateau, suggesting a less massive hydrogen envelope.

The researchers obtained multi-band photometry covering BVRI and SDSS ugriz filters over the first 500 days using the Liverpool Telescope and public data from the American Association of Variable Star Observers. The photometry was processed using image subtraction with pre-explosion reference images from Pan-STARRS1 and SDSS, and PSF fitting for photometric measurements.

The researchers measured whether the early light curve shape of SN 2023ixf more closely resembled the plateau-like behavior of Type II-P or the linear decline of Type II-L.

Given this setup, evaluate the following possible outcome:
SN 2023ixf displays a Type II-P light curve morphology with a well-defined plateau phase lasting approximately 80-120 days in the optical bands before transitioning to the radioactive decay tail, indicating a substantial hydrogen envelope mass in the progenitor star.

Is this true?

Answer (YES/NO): NO